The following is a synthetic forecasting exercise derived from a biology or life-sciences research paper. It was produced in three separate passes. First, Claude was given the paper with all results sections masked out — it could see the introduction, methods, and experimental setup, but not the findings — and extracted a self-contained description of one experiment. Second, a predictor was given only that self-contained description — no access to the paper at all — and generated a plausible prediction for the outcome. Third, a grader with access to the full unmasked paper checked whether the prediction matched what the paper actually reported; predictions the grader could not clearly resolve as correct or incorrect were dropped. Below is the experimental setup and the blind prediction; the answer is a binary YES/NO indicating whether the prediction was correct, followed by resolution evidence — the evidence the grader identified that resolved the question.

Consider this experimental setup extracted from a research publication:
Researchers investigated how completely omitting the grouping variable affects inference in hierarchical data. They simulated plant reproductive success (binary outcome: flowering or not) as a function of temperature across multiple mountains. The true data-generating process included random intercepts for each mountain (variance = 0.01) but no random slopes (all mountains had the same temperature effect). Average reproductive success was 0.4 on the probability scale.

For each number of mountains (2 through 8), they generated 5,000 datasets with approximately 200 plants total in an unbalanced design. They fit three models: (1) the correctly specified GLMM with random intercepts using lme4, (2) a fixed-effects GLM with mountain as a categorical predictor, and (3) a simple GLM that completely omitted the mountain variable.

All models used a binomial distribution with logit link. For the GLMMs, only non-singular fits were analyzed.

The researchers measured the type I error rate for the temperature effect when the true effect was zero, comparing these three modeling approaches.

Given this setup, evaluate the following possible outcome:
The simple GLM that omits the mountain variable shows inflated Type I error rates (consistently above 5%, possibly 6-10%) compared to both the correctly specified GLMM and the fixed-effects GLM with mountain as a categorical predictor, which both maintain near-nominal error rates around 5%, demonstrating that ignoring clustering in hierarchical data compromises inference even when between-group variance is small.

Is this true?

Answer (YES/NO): NO